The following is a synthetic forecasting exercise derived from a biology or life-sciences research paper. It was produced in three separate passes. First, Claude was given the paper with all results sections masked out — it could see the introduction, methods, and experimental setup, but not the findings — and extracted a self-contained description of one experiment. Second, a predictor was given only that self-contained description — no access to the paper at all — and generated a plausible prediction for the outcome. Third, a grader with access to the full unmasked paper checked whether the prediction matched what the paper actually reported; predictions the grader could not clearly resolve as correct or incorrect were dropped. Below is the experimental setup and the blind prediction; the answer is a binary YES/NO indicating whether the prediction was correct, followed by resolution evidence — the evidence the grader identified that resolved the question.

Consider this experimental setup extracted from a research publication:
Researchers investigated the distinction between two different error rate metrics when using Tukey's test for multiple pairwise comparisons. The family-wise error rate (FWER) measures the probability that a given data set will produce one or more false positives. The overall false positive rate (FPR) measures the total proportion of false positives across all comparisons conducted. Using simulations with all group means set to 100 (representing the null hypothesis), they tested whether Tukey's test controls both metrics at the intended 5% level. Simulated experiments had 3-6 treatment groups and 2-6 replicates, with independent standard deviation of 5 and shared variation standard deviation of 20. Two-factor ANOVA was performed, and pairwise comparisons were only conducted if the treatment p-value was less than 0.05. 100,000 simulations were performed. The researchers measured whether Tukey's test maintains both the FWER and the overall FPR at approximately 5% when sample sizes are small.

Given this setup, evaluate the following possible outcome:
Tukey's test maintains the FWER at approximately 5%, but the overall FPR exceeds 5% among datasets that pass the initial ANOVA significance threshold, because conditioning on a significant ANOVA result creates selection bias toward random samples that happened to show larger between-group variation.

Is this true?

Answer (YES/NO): YES